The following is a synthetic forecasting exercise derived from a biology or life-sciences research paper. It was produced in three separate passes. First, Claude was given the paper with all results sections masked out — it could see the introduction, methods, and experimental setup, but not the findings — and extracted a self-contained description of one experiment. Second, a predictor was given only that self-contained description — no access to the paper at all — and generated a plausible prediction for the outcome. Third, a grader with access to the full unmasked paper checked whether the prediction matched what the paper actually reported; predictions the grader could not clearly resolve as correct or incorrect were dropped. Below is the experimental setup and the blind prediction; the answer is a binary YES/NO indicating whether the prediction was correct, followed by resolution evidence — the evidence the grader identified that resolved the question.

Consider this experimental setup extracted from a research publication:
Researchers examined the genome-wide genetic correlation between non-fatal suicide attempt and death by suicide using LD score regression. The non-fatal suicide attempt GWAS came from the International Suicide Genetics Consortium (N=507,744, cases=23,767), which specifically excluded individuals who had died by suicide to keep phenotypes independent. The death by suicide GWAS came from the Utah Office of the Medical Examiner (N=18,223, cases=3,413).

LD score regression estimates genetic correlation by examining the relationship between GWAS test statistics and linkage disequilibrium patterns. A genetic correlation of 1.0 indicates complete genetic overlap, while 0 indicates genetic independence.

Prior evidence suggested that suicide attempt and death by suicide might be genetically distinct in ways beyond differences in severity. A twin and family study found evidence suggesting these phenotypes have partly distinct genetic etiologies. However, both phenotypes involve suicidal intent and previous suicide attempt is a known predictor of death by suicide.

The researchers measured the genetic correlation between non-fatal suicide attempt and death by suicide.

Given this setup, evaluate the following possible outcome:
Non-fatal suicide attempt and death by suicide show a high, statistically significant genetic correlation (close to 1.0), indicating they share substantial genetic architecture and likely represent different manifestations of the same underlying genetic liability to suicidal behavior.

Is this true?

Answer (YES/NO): YES